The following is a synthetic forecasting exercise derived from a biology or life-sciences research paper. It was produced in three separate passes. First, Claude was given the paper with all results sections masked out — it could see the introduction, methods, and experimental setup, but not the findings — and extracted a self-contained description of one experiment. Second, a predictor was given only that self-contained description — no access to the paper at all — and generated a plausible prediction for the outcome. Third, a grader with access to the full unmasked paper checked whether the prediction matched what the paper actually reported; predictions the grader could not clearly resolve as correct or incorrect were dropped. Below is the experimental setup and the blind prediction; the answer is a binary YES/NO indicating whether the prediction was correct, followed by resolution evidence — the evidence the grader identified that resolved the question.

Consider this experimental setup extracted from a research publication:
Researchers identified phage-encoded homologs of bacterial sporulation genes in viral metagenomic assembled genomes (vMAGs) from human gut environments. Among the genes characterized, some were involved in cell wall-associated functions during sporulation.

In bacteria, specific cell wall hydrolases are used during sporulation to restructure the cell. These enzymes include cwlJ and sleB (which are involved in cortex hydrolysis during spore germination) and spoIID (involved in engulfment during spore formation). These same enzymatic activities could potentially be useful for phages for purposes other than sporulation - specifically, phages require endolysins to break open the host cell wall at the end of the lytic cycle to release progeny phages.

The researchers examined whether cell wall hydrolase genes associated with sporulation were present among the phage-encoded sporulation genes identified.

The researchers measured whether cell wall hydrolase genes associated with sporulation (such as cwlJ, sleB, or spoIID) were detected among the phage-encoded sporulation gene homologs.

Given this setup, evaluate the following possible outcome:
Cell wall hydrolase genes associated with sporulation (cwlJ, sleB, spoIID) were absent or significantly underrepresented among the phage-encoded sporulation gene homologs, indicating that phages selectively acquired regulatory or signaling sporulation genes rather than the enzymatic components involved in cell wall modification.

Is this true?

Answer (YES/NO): NO